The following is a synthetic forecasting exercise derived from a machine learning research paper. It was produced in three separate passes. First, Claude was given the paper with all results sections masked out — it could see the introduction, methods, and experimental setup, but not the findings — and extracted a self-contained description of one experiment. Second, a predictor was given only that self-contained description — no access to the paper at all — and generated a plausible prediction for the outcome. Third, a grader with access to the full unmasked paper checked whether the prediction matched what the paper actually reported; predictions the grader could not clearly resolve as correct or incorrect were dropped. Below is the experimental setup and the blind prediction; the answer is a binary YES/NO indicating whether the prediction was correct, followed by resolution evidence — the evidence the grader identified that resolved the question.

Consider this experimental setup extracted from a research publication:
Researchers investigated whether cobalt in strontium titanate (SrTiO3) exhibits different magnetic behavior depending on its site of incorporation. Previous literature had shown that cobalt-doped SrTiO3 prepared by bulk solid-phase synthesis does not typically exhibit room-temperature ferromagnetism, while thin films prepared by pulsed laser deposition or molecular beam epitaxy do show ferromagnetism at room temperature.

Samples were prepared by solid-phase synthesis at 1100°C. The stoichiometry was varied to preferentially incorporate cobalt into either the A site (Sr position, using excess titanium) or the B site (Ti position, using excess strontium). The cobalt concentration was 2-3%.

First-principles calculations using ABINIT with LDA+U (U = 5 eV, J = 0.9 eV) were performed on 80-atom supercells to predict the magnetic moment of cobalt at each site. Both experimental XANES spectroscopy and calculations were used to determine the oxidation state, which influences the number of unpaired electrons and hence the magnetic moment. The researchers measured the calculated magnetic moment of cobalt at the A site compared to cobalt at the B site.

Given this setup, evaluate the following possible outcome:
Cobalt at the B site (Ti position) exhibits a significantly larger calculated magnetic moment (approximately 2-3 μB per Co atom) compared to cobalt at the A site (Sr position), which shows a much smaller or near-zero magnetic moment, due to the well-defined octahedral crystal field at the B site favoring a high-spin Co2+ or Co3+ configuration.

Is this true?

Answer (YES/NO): NO